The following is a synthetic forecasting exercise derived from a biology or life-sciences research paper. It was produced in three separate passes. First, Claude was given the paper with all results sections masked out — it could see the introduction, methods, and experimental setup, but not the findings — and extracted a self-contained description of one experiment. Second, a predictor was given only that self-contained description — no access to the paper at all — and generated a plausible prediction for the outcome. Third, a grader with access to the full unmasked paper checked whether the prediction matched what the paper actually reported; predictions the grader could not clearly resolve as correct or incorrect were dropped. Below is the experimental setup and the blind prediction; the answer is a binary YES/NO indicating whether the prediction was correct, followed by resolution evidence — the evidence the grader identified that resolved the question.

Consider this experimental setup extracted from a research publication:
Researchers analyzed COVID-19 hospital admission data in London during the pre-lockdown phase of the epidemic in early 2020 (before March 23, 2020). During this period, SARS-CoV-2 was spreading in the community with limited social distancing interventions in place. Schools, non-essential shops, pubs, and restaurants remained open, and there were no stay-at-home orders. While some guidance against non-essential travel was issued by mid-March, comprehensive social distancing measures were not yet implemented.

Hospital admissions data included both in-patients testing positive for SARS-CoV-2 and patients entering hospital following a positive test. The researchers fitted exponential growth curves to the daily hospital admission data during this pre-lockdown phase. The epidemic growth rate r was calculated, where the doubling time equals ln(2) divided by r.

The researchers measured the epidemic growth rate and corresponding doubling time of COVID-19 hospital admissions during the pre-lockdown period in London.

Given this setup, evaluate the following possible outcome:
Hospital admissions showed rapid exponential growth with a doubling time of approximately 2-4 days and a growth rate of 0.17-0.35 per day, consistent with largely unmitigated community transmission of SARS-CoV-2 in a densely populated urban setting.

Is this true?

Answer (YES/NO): YES